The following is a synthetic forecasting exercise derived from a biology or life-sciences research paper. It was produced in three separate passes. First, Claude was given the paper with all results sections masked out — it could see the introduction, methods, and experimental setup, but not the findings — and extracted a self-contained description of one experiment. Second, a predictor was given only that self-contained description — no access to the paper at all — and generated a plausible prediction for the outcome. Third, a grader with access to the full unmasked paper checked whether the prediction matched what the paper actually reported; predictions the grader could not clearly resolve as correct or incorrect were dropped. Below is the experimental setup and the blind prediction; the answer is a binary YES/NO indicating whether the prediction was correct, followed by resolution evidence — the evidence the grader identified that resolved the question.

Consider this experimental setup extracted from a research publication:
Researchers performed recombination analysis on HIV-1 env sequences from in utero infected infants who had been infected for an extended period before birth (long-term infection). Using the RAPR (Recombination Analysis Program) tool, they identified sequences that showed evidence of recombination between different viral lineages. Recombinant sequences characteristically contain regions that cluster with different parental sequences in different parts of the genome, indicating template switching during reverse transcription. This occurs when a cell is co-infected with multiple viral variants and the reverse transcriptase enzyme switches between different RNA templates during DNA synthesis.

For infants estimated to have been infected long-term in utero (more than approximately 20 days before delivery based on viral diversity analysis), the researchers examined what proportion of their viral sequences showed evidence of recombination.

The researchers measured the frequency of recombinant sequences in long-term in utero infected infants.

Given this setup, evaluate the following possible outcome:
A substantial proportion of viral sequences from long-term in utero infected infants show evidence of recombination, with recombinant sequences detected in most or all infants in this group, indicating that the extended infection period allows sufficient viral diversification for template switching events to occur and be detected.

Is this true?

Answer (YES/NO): YES